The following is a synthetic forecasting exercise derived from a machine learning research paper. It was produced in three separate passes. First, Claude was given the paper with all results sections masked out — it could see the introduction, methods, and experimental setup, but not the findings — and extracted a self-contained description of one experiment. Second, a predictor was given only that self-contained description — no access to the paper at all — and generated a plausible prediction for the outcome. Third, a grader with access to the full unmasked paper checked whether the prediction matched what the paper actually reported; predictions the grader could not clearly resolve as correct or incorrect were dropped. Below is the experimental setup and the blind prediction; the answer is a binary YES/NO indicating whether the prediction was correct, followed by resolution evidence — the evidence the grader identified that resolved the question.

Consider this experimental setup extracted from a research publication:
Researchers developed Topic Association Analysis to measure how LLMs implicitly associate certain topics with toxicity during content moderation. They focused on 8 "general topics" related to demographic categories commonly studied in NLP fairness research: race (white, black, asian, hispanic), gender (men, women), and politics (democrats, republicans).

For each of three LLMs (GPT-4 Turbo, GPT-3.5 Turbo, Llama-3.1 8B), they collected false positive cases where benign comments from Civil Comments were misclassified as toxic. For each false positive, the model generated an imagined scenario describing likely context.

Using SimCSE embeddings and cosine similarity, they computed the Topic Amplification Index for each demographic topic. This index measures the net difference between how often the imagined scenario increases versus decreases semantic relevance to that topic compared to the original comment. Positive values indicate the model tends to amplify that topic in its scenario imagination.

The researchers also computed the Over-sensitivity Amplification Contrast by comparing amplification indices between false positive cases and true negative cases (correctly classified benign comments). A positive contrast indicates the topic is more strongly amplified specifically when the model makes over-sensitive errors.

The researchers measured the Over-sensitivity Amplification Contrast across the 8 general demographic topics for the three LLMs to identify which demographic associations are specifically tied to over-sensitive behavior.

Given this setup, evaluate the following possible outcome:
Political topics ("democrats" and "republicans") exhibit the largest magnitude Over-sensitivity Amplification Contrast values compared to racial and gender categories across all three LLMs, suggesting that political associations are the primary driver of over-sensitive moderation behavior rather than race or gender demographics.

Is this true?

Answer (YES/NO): YES